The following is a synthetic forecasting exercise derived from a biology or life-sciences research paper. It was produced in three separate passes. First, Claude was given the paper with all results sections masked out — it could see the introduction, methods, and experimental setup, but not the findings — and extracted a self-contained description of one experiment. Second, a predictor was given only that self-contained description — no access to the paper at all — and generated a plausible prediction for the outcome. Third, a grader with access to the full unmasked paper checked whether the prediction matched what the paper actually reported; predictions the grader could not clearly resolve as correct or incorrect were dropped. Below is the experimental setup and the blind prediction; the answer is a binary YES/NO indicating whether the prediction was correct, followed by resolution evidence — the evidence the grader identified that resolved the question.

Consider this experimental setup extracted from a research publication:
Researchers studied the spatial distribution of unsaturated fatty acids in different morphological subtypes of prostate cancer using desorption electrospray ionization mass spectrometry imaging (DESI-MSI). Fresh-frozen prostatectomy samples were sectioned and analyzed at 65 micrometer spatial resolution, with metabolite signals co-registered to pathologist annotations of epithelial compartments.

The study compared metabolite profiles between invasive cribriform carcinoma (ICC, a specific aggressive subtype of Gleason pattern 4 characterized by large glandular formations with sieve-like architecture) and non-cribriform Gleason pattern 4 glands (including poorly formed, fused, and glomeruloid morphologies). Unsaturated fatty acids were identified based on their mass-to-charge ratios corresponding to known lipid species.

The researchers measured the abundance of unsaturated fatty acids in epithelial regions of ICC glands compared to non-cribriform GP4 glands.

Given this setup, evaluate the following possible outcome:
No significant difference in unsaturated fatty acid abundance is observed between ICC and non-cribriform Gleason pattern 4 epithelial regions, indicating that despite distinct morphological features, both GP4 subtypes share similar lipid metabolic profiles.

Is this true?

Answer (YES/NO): NO